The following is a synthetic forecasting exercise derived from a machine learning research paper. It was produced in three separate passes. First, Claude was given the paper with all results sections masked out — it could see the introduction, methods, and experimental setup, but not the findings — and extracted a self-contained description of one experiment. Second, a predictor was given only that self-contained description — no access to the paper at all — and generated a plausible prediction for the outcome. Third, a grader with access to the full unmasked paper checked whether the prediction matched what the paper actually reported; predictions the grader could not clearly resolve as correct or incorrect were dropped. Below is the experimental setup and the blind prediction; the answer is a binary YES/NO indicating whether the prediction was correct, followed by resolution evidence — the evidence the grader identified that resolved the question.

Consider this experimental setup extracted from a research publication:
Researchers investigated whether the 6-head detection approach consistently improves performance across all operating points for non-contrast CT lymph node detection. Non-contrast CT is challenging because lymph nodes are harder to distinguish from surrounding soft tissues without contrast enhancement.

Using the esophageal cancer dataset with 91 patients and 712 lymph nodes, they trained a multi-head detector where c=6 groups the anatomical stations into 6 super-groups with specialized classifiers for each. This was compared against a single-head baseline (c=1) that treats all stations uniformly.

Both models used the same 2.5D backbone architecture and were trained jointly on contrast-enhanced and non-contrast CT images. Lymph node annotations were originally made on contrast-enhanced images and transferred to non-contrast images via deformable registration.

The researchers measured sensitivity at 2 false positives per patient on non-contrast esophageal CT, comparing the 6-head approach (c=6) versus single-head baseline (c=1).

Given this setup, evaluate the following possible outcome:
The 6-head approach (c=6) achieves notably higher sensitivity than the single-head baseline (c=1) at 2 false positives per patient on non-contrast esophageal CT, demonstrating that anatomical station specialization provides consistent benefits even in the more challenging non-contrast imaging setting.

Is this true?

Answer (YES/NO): NO